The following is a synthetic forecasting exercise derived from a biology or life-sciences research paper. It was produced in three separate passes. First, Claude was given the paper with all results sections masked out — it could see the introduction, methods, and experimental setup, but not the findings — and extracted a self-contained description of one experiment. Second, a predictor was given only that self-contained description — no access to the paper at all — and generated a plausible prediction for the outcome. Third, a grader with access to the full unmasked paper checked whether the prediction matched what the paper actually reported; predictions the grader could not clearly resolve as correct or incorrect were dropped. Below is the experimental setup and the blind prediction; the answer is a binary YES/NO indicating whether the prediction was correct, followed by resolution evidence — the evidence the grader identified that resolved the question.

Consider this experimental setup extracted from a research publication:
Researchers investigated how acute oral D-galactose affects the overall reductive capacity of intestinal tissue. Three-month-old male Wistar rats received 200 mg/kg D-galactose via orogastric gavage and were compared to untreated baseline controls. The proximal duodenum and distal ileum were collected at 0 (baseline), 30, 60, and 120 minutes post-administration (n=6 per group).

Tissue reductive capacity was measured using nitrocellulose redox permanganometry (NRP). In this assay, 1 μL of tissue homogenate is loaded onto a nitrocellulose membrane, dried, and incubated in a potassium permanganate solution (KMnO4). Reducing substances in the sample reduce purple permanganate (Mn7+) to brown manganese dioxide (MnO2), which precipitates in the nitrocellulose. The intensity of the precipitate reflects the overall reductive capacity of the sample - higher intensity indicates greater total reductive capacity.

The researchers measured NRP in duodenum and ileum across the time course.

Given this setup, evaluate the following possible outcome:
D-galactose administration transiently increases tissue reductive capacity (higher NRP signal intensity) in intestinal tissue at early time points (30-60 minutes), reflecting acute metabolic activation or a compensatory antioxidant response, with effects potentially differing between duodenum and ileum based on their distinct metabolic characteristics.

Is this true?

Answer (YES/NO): NO